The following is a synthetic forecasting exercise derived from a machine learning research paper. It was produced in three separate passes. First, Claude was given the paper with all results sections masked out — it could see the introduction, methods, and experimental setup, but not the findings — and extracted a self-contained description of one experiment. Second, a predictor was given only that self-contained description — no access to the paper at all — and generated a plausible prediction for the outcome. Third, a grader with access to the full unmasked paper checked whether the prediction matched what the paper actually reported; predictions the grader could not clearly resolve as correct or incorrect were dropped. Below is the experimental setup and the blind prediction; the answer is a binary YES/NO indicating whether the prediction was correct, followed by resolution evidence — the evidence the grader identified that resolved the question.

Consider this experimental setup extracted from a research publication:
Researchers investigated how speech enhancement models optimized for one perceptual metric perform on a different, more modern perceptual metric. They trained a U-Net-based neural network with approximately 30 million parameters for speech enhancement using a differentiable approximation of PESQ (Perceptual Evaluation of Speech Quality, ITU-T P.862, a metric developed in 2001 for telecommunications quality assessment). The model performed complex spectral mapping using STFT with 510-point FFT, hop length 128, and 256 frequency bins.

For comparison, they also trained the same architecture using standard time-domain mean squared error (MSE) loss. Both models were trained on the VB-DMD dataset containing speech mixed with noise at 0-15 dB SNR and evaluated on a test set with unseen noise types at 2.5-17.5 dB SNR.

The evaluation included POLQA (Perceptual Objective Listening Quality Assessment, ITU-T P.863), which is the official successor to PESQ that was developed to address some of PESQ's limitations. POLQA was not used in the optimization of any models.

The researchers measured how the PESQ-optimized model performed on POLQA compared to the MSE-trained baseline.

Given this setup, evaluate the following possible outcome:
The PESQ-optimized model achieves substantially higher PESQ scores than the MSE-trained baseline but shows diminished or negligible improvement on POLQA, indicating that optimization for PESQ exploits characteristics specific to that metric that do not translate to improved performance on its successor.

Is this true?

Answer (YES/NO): NO